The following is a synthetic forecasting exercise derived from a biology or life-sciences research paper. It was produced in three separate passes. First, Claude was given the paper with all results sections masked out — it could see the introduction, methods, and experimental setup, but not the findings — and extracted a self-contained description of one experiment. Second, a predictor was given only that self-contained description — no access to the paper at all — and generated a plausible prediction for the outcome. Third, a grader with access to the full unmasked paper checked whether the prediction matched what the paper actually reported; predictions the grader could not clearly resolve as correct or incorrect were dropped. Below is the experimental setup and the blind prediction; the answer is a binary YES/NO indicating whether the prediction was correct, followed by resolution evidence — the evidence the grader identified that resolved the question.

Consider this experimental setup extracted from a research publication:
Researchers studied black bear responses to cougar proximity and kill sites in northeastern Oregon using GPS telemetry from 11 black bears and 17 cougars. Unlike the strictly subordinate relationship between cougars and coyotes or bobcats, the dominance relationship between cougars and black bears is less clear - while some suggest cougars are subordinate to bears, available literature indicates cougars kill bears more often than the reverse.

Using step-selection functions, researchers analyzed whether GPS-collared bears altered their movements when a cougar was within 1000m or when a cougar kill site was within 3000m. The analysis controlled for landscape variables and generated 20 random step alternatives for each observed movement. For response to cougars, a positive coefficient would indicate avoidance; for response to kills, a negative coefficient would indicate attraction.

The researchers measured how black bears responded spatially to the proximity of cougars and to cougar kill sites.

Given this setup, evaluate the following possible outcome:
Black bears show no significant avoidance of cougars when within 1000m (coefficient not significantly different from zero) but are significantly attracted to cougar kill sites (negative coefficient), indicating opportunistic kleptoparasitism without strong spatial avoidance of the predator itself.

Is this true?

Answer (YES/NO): NO